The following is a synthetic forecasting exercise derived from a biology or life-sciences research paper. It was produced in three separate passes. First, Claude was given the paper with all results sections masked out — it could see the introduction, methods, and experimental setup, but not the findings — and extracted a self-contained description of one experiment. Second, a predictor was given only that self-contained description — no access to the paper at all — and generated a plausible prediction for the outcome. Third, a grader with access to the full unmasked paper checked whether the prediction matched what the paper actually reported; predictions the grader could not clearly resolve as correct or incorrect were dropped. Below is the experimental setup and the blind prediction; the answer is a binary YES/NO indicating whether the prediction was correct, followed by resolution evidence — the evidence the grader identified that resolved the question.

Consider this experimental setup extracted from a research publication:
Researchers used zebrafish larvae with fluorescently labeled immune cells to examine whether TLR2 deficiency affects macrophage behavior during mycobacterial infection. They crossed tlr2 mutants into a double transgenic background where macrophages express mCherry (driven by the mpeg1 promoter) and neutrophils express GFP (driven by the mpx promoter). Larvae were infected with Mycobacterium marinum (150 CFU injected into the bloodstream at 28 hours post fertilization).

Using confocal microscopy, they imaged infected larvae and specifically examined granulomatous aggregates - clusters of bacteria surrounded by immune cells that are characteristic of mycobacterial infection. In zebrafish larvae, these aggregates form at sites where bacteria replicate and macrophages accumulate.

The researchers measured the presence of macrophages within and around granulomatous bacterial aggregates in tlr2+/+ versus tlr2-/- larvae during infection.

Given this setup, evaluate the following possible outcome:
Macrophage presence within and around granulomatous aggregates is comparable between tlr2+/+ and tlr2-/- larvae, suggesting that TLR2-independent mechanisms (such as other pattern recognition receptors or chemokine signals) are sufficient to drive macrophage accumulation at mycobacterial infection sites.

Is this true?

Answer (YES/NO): NO